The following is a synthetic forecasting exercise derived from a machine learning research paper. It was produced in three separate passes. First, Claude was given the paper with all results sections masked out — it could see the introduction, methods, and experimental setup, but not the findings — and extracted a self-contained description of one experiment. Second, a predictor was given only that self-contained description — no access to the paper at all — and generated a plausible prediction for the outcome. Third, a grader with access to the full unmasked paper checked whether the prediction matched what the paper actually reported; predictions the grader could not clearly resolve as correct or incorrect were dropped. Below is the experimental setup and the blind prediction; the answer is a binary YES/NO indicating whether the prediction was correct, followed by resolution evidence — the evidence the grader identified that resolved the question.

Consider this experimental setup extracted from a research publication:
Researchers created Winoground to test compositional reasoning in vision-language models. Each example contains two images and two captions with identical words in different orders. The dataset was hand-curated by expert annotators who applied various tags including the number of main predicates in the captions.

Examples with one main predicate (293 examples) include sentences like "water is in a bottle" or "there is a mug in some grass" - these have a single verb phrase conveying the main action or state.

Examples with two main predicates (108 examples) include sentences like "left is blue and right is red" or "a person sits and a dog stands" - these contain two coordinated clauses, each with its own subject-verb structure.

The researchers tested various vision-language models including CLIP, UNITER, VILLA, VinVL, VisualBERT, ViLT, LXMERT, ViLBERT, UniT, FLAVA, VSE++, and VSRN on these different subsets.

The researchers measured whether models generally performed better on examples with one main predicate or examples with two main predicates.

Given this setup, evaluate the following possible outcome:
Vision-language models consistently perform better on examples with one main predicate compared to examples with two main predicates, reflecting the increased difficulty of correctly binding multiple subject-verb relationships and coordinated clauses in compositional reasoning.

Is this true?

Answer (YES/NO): YES